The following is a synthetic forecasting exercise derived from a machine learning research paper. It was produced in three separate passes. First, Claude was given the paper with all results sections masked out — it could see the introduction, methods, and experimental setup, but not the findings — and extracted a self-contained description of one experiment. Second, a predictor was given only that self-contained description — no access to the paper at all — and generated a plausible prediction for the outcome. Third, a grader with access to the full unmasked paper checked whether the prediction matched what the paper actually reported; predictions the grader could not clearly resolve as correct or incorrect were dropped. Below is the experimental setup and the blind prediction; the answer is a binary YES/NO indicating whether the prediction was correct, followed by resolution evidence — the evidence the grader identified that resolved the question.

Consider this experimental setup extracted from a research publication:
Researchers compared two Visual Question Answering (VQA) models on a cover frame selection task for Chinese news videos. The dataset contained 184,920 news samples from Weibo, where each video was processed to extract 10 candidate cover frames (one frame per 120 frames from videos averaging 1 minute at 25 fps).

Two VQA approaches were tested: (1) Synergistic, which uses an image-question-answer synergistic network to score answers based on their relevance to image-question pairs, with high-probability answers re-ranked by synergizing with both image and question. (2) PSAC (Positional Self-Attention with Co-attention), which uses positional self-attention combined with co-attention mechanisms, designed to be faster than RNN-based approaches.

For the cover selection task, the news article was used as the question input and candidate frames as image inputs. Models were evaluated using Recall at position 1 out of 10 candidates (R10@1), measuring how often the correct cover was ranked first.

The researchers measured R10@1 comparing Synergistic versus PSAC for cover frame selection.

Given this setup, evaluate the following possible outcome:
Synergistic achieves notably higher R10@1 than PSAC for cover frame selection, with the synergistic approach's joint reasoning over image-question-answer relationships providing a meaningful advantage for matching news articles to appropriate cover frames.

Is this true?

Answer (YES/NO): YES